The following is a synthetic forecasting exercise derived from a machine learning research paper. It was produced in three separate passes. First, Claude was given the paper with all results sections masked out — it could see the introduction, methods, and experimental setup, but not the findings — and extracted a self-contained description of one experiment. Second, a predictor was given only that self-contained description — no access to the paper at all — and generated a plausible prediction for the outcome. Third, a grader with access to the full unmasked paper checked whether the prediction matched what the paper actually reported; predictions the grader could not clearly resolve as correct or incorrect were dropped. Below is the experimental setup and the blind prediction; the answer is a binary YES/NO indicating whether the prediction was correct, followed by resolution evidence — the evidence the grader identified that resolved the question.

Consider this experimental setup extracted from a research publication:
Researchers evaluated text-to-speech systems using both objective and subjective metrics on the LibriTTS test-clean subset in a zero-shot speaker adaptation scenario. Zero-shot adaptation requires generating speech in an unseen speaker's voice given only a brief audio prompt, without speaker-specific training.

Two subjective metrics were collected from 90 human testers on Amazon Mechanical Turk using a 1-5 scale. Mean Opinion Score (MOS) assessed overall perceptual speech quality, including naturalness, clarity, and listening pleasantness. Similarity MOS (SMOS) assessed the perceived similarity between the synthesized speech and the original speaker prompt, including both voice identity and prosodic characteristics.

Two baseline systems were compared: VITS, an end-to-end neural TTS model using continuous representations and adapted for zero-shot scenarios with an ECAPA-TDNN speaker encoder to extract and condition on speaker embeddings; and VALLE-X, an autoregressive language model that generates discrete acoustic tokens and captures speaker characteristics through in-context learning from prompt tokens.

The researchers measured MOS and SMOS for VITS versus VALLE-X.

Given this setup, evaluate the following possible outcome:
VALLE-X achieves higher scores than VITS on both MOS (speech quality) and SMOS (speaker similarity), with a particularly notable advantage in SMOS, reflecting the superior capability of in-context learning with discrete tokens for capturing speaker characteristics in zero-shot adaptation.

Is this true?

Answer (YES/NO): NO